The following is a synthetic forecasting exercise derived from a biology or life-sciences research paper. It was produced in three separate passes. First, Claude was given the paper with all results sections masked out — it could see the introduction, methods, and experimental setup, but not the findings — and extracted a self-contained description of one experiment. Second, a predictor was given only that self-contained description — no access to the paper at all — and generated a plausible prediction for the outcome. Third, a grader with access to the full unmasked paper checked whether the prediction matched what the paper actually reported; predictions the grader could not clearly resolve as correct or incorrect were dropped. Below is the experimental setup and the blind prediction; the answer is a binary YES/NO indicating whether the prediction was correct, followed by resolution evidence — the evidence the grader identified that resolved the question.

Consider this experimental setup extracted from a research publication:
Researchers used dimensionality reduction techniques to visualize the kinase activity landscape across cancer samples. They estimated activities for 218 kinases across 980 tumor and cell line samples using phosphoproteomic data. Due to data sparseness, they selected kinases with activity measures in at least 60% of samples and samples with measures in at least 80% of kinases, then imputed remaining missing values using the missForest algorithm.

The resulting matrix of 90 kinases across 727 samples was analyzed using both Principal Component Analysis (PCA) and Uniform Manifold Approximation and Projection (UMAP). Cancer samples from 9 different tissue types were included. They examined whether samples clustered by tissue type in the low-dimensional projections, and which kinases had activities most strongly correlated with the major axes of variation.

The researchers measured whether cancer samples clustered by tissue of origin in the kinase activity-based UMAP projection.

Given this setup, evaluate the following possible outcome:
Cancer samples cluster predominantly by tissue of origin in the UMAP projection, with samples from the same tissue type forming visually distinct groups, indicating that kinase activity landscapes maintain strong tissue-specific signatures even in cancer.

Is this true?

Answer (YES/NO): NO